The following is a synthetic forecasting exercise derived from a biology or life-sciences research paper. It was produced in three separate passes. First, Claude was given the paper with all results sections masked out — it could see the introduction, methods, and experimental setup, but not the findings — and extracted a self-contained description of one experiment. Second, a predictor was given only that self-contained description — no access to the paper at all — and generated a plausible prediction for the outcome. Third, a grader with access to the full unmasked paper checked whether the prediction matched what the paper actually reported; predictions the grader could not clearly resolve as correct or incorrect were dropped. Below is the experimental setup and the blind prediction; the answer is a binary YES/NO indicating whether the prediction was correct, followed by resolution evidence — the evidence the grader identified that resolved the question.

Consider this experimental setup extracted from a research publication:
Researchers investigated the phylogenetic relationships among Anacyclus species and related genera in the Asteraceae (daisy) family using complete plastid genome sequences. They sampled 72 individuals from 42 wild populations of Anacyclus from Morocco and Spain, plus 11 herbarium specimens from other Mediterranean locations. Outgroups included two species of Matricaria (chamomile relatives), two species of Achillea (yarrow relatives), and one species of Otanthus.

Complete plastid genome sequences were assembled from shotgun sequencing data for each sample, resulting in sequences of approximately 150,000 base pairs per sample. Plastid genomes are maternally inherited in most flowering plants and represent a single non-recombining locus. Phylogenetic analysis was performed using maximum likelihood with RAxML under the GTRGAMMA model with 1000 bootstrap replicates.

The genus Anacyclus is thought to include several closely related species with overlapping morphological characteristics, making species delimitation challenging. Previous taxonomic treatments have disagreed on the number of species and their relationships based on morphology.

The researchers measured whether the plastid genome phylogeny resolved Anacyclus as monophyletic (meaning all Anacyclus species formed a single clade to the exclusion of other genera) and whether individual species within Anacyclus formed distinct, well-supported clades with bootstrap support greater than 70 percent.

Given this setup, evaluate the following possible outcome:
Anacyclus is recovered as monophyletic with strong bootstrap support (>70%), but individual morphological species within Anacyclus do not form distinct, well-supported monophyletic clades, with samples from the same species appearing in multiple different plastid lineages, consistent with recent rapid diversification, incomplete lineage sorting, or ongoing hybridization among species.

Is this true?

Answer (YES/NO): NO